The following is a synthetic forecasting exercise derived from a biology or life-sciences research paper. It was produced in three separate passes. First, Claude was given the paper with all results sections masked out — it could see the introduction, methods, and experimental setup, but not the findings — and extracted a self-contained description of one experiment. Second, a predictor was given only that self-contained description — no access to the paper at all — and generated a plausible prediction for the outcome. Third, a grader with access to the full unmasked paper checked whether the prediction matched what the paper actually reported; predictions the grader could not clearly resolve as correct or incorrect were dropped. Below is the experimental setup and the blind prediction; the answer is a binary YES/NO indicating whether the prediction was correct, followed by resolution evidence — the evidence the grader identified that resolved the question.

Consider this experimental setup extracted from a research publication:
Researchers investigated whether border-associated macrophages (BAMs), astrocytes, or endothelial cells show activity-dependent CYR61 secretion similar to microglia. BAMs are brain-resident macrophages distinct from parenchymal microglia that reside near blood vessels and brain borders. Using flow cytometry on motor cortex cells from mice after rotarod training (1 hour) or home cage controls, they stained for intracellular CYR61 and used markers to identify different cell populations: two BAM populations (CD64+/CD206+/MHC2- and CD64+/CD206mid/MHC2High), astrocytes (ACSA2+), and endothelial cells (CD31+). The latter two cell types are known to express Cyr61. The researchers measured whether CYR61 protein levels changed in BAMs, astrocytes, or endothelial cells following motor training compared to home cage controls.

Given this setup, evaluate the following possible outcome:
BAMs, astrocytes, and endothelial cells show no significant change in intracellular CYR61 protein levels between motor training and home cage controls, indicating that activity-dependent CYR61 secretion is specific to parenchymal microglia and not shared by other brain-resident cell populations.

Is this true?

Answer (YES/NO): YES